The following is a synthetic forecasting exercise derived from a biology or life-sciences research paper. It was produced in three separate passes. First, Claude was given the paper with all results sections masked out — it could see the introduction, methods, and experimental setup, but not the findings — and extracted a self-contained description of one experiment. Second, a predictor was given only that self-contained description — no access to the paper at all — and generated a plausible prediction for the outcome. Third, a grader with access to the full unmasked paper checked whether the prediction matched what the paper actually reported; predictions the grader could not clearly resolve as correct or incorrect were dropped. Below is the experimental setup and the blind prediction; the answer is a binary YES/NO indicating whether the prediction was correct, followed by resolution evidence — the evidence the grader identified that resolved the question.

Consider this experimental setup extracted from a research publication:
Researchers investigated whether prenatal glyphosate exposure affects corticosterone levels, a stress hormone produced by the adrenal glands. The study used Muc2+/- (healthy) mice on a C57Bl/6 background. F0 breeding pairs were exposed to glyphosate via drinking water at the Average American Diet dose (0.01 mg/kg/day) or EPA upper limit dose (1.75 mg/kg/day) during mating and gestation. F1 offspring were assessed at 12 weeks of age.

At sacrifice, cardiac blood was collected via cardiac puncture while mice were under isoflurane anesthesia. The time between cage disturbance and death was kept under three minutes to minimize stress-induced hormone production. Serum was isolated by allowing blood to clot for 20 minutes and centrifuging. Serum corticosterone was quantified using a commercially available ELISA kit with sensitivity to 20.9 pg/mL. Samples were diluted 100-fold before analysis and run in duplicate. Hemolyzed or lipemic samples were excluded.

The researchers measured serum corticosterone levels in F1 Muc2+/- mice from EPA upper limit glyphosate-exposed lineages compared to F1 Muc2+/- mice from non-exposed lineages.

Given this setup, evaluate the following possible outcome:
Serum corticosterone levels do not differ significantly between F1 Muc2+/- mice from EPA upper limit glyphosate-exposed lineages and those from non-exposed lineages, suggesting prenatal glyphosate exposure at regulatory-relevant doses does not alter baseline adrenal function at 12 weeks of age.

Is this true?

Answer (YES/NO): YES